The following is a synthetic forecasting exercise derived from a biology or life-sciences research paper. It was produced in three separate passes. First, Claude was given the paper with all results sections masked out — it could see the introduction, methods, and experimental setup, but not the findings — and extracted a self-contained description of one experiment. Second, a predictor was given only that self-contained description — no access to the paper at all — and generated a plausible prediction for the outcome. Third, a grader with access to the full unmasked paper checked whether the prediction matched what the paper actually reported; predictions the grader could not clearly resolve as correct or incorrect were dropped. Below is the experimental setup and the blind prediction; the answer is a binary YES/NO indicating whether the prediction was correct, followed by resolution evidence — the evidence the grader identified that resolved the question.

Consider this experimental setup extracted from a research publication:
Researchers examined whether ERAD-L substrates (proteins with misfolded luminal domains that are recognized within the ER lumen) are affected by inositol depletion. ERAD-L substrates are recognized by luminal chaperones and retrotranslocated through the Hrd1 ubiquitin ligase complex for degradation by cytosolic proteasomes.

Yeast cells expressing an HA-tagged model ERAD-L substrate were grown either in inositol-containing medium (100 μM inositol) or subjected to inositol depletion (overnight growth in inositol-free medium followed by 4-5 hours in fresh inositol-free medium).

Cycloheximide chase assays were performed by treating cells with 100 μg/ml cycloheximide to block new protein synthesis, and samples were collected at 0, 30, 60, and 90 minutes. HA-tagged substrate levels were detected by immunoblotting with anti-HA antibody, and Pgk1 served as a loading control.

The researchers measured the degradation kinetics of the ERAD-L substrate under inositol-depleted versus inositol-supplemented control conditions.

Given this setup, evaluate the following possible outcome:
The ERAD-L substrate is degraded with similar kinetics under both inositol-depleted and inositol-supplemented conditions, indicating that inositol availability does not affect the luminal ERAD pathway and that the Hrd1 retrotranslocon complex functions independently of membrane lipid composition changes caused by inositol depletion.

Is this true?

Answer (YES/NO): NO